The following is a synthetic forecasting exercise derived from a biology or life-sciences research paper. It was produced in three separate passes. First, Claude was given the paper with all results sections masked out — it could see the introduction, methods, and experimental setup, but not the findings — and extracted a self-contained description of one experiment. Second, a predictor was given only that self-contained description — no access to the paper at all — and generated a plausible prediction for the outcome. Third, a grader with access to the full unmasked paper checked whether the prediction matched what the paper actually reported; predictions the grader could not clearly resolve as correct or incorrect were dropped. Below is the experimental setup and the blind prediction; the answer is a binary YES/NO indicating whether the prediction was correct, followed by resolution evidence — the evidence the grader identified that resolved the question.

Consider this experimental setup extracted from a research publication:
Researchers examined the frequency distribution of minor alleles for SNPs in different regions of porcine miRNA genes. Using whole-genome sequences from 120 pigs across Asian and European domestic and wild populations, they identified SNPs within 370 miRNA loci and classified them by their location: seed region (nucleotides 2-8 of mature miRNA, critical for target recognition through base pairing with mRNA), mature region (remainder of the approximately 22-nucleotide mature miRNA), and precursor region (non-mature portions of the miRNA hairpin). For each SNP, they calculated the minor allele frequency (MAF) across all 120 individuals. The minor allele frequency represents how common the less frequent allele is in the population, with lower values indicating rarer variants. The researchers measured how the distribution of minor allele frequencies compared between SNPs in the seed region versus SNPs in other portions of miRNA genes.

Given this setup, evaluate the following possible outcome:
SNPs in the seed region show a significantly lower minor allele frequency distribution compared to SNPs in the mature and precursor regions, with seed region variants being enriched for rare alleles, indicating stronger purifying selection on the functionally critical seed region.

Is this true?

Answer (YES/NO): NO